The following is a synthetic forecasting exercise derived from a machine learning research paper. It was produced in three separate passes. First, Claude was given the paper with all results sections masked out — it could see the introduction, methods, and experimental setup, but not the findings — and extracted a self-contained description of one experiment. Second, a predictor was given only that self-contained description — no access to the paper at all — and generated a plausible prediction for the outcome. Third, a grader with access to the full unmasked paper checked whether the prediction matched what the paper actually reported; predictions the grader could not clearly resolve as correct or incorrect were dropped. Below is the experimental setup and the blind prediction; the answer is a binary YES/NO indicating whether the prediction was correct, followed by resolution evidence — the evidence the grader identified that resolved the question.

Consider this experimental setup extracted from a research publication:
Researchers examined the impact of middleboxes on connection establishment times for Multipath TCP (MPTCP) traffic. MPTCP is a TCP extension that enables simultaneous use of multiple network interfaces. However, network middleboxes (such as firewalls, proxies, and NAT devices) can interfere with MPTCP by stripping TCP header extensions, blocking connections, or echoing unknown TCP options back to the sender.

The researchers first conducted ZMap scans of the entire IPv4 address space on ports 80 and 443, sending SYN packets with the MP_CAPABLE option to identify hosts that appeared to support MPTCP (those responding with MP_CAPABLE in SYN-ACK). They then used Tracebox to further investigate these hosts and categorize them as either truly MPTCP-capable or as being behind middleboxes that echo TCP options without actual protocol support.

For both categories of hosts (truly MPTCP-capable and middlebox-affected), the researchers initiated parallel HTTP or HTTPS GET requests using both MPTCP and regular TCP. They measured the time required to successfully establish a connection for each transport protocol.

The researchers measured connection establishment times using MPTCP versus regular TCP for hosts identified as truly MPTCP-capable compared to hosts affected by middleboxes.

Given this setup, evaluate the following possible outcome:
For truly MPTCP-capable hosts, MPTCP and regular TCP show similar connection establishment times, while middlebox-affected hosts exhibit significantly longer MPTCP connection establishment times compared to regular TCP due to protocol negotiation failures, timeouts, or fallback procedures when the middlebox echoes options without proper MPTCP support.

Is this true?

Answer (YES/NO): NO